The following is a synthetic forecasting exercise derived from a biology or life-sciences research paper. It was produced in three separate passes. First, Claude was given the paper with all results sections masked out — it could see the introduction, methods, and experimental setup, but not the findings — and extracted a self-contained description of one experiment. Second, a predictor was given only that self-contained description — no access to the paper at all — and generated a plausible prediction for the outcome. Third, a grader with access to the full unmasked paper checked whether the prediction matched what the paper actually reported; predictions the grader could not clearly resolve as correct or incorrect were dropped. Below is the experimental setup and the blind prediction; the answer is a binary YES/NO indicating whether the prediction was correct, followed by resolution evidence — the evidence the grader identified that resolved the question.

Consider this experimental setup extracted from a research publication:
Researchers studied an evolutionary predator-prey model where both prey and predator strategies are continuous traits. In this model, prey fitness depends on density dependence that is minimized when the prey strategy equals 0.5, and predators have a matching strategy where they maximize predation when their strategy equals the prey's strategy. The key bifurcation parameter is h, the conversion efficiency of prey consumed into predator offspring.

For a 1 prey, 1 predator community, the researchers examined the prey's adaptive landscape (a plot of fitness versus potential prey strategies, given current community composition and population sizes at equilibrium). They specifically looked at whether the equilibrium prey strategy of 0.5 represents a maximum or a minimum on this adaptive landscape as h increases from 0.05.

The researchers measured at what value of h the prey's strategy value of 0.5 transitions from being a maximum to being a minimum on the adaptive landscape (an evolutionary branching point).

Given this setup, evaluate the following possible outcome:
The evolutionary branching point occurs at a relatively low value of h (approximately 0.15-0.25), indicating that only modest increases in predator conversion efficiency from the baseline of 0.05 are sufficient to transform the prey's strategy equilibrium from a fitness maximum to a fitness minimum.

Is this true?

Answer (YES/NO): NO